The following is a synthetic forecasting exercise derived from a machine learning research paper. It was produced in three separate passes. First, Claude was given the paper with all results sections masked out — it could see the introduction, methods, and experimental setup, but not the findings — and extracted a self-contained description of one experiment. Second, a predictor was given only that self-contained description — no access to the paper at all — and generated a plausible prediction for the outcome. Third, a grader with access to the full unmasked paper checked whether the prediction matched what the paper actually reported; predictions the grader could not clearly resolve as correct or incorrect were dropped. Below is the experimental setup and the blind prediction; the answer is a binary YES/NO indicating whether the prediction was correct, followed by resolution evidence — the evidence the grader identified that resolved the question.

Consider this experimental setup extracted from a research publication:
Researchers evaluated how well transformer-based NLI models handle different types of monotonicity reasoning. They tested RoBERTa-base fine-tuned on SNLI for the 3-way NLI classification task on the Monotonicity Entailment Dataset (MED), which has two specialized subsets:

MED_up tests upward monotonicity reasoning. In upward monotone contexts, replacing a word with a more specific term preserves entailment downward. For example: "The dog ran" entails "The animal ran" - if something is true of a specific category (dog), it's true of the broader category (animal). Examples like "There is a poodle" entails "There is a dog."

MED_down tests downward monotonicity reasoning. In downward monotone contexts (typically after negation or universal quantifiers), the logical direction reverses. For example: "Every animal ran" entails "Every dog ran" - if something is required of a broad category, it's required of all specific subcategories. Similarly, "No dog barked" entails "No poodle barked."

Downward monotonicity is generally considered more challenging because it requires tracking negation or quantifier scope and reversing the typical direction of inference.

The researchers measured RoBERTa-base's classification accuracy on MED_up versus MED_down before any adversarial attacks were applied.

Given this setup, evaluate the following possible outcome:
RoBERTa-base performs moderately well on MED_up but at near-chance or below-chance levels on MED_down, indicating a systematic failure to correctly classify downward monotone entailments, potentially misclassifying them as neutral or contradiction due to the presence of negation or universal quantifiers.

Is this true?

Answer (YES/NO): NO